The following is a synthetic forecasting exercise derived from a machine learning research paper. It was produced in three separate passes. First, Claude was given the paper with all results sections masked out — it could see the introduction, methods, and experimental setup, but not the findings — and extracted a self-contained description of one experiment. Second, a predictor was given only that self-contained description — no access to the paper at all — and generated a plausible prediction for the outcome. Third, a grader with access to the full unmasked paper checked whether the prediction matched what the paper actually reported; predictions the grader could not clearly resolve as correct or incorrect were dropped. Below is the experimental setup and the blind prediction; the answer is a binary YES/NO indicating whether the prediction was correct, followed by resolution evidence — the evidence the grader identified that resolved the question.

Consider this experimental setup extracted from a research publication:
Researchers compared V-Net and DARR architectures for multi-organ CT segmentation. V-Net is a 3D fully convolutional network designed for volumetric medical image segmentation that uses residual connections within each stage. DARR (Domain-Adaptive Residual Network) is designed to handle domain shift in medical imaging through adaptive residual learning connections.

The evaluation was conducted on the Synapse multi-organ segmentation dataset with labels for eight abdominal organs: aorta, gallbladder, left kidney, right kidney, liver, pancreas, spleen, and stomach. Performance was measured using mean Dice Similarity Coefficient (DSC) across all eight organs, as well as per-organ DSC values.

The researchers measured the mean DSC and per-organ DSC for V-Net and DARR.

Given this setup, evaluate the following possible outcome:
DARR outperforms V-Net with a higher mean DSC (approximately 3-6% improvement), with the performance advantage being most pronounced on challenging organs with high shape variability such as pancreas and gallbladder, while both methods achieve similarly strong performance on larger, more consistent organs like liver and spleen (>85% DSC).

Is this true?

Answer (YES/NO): NO